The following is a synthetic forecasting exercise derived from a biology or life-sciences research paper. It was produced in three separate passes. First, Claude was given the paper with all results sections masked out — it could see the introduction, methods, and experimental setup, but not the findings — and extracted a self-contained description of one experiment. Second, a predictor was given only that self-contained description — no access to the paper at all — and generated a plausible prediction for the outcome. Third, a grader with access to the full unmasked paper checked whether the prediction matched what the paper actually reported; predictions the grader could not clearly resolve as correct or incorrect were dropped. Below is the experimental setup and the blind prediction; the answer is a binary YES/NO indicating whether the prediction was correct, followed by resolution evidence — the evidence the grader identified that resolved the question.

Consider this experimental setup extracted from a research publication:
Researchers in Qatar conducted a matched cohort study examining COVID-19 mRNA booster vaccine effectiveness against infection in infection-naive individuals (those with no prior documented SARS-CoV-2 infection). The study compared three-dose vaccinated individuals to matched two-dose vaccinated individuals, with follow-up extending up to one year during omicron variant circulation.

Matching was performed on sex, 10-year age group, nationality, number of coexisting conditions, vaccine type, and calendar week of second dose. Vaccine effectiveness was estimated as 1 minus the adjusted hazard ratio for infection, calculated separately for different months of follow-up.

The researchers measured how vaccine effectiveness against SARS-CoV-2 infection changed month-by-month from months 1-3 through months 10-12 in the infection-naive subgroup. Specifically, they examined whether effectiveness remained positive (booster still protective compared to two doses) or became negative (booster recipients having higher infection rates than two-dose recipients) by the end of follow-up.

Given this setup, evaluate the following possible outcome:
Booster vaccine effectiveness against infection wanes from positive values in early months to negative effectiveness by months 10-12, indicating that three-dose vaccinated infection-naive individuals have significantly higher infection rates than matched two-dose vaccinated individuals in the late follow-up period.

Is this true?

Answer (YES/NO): NO